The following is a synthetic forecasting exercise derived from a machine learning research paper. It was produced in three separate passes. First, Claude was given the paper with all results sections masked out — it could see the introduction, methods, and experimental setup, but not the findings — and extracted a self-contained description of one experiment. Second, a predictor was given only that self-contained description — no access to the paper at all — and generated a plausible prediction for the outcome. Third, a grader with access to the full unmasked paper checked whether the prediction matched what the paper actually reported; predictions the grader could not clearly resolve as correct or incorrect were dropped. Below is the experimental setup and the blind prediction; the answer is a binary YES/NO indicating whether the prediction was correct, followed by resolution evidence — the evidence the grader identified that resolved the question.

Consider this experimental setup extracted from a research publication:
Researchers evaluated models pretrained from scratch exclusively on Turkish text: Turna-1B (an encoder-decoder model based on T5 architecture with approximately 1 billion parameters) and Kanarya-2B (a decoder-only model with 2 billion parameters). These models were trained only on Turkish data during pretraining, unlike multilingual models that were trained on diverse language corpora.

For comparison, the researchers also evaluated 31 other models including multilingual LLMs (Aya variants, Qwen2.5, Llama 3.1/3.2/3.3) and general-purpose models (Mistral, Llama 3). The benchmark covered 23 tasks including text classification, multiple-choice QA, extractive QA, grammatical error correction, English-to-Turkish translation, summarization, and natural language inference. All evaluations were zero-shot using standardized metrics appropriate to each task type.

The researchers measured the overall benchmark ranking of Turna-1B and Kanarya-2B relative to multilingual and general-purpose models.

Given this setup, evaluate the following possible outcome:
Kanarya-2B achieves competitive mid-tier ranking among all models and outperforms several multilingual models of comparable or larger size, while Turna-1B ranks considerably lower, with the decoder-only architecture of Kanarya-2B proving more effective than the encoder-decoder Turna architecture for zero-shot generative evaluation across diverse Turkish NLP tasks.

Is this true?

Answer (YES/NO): NO